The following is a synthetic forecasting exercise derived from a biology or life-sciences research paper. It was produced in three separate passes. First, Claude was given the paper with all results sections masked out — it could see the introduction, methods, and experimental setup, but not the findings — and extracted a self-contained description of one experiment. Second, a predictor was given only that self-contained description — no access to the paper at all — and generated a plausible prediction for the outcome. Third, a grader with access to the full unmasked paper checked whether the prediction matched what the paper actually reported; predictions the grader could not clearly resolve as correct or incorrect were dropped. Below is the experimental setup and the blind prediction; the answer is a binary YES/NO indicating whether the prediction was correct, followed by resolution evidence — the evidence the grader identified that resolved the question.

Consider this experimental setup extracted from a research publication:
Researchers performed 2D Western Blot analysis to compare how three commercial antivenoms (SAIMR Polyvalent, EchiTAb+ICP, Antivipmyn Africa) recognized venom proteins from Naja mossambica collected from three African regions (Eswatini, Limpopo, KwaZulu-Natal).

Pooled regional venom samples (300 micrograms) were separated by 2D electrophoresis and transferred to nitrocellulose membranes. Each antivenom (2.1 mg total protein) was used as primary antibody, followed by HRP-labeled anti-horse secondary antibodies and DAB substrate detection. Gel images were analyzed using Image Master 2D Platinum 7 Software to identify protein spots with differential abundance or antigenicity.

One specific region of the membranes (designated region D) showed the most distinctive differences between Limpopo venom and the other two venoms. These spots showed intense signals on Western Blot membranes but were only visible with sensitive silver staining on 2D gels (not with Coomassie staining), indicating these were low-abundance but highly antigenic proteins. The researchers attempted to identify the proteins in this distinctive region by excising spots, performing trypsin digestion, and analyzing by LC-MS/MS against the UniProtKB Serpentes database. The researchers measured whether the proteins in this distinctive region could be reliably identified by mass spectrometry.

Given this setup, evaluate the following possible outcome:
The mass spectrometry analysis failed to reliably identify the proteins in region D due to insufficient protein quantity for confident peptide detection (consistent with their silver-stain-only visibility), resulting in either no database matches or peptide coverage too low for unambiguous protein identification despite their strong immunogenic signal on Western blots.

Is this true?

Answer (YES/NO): NO